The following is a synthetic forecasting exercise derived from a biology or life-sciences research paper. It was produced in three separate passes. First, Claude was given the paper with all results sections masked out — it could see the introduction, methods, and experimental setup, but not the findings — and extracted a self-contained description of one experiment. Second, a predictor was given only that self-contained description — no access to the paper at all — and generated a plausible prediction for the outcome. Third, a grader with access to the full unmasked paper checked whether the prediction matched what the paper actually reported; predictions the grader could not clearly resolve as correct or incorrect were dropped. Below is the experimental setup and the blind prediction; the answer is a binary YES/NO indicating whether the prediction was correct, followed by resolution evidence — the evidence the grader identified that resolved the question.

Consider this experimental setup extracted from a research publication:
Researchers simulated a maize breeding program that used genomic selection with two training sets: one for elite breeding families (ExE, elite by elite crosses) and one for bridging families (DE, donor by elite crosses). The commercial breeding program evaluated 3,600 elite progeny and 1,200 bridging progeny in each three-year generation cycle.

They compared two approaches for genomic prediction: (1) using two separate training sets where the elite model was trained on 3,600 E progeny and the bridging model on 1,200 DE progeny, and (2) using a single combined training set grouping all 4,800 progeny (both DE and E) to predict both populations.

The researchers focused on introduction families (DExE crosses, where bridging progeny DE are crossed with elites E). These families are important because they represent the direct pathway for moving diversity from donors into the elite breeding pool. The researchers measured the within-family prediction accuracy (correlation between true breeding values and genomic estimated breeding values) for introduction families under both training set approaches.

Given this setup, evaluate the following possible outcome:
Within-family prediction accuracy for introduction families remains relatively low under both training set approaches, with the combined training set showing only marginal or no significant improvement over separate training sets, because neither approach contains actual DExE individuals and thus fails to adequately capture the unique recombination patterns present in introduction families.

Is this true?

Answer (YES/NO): NO